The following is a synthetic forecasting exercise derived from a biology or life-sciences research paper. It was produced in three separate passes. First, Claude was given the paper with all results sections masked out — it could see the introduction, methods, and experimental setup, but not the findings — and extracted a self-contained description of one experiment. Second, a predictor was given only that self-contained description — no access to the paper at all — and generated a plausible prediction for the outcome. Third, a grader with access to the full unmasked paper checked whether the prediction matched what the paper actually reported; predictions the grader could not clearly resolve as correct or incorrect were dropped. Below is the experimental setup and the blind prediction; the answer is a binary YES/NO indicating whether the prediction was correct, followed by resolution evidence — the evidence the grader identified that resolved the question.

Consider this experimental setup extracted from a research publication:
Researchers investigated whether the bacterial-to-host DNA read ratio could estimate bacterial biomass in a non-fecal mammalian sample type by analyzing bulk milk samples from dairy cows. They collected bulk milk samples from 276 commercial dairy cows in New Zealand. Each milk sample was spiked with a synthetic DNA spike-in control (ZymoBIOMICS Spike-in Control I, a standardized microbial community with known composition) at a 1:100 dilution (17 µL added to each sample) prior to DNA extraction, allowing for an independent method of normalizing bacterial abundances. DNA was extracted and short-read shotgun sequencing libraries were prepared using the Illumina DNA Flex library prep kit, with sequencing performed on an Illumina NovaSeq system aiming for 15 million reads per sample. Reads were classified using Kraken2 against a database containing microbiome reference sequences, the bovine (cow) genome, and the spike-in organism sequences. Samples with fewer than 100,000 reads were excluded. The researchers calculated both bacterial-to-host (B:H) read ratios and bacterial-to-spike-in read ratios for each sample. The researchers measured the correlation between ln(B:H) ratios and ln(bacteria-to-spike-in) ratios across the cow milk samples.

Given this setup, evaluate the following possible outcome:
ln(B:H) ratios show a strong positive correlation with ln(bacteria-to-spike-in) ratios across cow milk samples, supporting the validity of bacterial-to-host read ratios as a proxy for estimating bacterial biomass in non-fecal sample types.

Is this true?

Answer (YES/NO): YES